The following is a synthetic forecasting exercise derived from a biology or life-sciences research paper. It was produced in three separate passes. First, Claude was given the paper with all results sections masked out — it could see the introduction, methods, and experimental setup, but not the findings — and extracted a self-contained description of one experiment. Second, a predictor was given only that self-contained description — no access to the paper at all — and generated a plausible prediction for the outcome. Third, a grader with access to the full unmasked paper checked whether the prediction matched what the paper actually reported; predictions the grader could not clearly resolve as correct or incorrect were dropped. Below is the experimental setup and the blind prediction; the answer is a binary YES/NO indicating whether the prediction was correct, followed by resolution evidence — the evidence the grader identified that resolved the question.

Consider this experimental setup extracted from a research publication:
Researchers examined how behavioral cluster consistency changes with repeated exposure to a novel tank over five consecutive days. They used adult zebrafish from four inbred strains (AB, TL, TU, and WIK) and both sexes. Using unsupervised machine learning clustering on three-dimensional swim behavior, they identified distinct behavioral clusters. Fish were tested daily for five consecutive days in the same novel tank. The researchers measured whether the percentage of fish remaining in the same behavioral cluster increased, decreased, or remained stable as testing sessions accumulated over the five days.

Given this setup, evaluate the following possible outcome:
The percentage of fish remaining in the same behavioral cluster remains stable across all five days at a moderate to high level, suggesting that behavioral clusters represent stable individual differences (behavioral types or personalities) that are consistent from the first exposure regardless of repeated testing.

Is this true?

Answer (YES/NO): NO